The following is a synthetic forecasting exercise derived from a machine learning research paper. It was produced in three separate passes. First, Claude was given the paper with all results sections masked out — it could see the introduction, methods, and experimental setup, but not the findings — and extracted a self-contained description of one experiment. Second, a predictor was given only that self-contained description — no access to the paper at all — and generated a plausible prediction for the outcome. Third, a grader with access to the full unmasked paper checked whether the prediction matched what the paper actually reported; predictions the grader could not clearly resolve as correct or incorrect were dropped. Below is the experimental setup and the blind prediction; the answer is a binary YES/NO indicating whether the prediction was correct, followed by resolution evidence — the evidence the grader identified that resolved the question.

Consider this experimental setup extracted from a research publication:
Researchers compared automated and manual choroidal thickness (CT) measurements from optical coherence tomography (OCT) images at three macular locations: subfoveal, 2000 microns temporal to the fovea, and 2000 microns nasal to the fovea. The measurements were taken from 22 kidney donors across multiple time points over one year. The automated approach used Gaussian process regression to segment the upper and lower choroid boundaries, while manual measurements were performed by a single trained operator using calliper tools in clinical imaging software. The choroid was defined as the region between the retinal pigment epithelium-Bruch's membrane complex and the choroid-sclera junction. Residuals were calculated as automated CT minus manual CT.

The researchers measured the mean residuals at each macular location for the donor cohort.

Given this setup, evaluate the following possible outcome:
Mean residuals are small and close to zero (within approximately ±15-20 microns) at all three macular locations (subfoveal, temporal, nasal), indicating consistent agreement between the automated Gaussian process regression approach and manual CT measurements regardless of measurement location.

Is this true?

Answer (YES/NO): YES